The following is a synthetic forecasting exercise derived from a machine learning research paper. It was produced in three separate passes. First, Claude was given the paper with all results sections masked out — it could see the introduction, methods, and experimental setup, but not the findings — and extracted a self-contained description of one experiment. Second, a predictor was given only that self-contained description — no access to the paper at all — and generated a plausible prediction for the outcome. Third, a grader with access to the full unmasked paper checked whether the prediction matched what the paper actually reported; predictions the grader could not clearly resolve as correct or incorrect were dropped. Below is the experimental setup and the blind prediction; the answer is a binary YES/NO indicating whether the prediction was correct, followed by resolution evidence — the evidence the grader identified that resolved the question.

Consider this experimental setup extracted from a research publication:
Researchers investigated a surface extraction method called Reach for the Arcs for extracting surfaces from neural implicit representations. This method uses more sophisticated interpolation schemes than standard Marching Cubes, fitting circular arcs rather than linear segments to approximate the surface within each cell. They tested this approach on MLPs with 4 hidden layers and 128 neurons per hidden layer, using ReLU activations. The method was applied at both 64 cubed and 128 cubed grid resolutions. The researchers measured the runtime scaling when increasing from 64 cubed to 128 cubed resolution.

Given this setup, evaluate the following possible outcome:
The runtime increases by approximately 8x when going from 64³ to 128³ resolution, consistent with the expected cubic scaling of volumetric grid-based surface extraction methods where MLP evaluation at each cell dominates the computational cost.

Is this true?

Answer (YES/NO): NO